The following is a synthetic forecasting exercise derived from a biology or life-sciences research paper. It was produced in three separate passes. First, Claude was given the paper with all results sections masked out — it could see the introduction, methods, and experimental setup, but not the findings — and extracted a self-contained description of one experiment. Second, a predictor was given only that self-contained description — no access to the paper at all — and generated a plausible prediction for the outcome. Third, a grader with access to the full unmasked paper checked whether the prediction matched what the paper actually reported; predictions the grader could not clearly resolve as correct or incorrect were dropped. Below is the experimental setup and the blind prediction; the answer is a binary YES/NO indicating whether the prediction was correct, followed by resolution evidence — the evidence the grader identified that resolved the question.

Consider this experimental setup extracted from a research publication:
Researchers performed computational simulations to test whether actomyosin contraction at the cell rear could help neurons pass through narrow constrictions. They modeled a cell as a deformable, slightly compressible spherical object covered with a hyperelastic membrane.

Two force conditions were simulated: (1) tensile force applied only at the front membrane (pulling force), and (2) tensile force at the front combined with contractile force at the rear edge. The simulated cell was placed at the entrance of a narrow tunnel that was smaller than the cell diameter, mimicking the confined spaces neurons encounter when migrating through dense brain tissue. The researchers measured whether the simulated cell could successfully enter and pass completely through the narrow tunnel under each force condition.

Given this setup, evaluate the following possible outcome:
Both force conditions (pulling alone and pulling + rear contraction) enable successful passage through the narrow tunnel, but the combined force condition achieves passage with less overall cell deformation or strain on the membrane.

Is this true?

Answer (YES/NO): NO